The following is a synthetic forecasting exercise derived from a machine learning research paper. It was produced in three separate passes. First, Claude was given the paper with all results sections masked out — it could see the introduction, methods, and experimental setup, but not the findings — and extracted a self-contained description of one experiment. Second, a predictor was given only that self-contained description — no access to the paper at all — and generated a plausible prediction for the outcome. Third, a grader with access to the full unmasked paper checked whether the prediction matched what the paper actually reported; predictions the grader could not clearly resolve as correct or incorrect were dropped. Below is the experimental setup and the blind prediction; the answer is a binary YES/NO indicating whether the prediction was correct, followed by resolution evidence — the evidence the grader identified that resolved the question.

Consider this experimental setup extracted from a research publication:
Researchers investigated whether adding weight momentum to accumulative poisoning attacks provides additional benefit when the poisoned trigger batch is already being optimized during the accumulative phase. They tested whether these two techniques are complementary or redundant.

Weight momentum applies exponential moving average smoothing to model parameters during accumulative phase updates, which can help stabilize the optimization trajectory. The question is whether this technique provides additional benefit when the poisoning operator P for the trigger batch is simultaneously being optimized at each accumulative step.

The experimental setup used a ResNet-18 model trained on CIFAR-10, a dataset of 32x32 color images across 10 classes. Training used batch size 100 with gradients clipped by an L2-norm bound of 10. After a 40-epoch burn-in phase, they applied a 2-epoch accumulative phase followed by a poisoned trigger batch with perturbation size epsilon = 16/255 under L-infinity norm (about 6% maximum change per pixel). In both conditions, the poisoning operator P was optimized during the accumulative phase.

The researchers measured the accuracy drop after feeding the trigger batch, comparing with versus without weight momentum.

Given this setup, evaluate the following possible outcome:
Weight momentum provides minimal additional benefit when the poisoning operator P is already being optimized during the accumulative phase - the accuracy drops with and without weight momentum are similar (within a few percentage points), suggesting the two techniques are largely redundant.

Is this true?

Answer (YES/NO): NO